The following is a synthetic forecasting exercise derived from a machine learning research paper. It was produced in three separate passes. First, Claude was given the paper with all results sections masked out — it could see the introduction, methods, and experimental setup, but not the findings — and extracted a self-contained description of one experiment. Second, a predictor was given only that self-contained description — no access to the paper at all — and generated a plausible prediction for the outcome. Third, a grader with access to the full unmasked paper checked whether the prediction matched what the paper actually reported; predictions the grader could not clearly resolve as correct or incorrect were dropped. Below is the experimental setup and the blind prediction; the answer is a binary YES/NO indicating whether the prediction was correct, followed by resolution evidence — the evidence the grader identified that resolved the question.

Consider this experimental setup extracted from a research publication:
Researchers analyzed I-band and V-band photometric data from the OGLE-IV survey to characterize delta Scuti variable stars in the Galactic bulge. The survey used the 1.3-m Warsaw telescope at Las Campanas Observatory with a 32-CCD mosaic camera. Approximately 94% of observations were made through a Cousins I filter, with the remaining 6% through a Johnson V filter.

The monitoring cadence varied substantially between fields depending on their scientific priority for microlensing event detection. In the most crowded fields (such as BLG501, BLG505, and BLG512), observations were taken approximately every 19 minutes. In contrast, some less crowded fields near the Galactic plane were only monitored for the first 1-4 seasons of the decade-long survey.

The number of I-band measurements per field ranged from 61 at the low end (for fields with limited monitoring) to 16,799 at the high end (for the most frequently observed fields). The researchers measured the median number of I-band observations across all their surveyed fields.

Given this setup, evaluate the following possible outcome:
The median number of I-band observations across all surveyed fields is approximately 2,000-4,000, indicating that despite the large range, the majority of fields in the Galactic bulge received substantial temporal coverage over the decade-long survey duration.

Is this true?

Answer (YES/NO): NO